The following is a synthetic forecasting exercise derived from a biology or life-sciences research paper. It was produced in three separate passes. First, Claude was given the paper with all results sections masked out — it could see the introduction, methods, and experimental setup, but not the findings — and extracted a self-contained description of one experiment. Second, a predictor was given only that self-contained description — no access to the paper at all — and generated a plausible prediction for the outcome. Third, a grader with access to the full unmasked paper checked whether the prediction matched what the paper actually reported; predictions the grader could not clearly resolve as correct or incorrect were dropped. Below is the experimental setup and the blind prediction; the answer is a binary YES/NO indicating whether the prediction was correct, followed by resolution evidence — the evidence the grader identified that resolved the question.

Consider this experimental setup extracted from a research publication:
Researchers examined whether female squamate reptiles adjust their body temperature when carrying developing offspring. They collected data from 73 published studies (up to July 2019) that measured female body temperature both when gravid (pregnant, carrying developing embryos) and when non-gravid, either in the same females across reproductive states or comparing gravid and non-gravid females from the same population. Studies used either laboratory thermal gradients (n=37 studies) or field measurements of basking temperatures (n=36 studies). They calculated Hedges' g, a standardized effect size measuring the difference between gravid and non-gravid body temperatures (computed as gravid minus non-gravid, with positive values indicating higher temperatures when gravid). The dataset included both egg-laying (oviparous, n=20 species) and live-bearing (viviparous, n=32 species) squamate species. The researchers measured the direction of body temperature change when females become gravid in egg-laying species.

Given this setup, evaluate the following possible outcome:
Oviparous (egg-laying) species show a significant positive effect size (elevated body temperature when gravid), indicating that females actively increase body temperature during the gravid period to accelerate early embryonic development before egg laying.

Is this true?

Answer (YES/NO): NO